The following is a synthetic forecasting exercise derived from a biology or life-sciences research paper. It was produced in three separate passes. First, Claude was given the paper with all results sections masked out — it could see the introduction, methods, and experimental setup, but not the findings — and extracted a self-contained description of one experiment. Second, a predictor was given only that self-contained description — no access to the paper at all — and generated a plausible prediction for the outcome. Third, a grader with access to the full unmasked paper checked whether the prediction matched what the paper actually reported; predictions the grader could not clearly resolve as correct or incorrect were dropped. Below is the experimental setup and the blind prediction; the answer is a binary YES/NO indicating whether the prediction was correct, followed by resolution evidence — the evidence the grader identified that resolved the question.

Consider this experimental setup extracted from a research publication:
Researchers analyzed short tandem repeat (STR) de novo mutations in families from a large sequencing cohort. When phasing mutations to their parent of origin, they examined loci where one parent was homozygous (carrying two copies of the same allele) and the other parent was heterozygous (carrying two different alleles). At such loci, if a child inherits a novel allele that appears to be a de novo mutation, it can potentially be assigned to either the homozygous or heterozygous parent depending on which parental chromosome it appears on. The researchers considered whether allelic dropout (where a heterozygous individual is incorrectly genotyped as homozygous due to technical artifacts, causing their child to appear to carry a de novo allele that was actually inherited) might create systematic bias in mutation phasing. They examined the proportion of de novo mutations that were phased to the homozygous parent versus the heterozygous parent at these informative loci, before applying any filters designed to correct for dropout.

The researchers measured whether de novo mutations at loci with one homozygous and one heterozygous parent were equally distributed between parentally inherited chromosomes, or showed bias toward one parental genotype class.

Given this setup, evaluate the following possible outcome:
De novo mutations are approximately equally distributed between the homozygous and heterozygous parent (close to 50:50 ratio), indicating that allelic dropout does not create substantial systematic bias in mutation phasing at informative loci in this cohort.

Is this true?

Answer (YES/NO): NO